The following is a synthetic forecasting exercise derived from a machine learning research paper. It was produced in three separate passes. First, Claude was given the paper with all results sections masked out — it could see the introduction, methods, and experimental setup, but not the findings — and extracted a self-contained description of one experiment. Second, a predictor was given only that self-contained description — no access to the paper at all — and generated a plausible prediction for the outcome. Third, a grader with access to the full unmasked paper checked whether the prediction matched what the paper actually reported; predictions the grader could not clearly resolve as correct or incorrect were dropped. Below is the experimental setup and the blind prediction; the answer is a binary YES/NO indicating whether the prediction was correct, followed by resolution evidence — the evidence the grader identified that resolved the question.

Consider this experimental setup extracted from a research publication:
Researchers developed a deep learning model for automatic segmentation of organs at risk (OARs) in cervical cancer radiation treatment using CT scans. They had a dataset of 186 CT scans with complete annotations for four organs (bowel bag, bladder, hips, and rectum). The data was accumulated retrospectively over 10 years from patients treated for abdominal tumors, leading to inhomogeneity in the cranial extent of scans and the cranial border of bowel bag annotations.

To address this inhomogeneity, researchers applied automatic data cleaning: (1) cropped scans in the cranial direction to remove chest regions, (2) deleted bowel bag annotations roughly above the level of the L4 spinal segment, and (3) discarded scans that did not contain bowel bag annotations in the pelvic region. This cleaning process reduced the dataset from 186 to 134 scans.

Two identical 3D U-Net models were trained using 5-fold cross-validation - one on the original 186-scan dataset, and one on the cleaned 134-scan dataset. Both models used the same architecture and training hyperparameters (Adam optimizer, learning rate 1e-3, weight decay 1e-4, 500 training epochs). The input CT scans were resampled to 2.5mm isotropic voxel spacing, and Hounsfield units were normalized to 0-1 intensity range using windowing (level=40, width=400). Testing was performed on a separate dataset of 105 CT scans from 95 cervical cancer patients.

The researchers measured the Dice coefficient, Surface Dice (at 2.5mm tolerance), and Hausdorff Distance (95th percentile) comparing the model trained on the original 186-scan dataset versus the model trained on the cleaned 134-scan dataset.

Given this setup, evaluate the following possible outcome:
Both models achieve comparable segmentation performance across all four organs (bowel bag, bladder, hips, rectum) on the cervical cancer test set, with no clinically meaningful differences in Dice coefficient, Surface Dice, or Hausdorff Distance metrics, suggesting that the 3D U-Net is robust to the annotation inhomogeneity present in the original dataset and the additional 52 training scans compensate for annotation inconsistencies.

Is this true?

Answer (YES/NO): NO